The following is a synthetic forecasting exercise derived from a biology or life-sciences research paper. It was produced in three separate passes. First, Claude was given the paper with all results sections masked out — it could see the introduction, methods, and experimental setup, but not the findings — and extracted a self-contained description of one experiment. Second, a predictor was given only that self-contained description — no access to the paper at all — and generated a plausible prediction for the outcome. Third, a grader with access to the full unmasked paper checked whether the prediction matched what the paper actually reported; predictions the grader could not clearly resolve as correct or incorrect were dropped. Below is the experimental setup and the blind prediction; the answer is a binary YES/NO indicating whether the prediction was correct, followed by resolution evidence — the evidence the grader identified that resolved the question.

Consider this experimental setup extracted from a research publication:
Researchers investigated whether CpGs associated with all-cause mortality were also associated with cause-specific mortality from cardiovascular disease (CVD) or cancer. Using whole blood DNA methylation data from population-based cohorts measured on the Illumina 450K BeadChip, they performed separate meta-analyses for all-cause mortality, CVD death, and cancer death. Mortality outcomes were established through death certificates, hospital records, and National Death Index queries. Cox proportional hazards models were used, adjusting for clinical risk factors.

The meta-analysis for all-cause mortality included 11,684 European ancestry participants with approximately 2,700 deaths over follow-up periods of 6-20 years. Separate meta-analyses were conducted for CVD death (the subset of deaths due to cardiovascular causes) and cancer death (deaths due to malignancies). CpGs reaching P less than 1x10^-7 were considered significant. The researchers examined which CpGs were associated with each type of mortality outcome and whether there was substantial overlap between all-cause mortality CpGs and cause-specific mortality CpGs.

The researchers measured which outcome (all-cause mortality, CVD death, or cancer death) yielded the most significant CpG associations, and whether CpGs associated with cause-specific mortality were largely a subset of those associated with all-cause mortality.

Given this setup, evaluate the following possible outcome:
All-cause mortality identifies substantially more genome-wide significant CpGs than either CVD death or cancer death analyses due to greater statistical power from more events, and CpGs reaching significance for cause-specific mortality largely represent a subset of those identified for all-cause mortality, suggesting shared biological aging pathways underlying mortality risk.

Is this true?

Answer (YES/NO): YES